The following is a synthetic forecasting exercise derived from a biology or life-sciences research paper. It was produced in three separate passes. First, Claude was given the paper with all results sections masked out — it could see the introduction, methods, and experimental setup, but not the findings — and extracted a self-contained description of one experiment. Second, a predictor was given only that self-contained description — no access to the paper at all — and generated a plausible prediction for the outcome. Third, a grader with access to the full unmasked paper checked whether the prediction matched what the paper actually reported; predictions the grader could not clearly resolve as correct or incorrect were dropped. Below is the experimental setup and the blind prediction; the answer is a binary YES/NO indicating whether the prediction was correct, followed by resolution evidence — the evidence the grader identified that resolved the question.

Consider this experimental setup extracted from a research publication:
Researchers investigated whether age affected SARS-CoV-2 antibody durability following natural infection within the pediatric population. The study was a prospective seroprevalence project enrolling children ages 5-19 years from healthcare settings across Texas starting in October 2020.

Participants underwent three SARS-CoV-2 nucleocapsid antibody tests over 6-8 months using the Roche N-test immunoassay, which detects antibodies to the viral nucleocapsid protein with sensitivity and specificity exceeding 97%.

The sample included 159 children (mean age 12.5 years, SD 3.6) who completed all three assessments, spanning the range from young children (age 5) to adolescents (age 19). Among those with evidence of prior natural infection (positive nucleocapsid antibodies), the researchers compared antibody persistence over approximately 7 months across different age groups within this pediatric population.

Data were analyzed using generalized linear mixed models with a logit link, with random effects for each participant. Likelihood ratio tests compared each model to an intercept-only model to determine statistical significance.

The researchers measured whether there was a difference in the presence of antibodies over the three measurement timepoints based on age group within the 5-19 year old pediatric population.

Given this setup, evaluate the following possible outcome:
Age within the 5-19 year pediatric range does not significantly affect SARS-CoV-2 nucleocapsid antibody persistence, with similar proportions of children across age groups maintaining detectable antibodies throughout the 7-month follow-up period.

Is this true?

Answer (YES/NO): YES